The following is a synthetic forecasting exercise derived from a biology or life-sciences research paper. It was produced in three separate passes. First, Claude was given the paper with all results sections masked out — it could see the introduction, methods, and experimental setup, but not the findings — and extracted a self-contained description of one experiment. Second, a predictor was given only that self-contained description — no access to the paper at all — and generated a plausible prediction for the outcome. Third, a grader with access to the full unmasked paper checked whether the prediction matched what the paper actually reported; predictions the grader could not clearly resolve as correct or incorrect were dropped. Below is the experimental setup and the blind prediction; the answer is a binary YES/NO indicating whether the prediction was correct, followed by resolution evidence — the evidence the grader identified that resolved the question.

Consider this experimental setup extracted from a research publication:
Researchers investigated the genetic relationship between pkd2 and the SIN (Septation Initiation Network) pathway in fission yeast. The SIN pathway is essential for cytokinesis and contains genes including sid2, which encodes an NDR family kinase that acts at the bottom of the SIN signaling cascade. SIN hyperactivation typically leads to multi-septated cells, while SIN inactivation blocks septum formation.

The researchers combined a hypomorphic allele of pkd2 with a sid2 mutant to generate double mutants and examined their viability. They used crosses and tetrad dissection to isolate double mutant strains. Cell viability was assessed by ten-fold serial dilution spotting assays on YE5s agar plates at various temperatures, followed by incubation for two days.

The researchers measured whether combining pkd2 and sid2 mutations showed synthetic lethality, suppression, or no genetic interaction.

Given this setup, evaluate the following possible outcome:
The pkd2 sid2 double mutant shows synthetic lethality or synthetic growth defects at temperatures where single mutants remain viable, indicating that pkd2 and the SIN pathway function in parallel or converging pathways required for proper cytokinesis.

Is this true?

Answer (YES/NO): NO